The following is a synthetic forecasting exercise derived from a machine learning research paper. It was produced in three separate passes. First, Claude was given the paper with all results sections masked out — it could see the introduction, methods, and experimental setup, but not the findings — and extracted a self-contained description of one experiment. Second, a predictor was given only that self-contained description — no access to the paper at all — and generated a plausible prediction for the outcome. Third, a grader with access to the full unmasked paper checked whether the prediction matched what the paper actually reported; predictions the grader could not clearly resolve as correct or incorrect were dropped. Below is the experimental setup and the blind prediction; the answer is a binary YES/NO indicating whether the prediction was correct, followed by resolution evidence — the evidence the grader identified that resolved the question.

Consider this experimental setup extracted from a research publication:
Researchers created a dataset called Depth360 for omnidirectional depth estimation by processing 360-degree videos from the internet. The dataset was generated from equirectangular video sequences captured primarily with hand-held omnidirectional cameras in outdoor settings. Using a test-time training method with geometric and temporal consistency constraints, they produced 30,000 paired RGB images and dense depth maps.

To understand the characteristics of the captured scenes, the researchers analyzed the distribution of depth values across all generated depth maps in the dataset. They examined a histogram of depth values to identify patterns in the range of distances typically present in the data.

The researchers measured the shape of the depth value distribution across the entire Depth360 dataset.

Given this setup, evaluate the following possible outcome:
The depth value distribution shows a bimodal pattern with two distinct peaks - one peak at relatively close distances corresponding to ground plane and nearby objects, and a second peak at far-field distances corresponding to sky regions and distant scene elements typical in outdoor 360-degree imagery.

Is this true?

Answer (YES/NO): NO